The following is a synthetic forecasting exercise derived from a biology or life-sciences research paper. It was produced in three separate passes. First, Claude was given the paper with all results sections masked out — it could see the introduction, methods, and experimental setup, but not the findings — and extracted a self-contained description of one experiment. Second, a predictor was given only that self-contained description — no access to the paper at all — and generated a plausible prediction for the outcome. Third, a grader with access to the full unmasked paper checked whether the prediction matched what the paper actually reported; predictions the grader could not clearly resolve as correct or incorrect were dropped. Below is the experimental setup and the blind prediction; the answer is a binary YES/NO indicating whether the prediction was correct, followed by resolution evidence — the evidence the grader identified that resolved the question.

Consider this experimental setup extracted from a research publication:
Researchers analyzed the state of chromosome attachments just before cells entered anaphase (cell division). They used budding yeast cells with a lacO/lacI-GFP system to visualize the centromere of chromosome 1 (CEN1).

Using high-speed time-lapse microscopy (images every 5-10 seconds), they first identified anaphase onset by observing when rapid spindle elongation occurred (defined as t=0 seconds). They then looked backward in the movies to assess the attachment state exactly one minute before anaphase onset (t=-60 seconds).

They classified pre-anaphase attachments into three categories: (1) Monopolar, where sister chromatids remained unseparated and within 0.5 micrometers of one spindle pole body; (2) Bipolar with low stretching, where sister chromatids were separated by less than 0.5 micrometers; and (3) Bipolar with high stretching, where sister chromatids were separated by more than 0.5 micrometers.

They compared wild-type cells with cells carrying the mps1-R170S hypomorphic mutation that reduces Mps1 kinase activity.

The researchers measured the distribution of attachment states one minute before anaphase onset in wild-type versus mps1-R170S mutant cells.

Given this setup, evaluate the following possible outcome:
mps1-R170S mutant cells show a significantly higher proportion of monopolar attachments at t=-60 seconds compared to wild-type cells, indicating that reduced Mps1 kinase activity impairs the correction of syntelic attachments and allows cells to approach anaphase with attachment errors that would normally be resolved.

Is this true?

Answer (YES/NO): YES